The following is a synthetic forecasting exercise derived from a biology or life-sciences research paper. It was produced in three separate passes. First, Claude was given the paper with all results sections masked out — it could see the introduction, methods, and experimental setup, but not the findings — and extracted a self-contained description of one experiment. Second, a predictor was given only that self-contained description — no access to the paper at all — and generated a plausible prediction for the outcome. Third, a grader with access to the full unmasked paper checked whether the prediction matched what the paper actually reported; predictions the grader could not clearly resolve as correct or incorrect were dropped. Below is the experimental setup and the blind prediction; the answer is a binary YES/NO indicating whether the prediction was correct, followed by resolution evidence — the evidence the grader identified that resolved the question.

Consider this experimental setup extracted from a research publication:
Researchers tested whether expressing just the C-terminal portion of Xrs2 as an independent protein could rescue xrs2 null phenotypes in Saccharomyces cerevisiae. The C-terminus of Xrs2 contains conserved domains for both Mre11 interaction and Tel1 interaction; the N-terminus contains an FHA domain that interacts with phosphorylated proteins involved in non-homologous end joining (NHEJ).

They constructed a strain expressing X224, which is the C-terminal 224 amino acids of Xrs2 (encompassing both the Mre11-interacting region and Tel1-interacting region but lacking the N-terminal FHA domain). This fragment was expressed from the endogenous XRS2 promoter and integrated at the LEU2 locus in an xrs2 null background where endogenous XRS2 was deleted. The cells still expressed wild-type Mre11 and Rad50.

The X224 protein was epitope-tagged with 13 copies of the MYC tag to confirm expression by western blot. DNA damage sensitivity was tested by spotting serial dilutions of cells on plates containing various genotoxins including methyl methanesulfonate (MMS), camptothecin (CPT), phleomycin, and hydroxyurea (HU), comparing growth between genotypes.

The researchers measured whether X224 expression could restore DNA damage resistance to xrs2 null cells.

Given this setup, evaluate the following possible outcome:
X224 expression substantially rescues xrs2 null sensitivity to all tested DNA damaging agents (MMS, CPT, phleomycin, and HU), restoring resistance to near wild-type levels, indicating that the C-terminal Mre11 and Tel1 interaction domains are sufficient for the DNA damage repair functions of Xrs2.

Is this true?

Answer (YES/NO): YES